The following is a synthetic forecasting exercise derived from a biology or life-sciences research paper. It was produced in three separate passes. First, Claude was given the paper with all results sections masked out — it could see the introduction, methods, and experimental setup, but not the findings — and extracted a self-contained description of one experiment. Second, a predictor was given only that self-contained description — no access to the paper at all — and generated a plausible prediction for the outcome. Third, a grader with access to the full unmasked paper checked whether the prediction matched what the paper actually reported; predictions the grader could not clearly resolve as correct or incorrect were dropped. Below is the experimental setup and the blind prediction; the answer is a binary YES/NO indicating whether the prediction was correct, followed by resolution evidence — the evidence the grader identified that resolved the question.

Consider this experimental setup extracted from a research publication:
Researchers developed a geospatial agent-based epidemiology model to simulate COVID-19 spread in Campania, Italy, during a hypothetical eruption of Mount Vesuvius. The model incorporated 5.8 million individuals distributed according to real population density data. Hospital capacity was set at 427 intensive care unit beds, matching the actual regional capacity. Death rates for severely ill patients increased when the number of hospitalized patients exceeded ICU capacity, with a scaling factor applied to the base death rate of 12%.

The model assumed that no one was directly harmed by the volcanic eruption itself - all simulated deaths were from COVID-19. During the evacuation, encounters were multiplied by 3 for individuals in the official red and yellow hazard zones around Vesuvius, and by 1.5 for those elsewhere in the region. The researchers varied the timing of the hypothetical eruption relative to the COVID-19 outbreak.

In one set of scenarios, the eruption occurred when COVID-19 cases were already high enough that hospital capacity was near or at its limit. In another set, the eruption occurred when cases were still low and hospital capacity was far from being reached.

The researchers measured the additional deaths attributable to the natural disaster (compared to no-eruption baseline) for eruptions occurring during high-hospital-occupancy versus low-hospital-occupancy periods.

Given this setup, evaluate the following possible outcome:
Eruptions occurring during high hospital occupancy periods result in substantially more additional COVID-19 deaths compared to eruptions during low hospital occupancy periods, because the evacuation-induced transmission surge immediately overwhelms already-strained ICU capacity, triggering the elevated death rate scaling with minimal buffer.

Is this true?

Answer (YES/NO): YES